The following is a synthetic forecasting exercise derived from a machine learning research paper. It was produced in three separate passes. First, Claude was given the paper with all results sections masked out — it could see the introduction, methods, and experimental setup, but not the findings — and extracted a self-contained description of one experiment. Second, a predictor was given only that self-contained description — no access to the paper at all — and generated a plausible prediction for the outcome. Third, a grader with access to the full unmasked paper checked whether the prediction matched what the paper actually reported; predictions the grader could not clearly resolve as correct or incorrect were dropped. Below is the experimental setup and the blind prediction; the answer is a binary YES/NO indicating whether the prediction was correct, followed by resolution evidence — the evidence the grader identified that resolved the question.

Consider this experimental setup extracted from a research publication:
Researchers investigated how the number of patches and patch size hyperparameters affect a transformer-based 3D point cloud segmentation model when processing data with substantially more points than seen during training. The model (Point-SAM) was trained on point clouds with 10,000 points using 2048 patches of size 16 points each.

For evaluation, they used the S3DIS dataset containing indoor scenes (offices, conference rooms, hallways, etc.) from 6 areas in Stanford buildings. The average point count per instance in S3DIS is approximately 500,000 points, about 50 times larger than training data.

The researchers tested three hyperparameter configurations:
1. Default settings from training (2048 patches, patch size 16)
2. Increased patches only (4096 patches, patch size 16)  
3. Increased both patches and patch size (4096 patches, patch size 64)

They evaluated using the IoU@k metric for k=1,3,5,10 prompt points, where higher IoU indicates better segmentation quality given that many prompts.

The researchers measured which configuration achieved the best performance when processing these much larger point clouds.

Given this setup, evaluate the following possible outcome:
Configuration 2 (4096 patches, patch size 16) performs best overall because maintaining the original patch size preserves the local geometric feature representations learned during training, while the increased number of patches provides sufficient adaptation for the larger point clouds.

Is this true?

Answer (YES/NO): NO